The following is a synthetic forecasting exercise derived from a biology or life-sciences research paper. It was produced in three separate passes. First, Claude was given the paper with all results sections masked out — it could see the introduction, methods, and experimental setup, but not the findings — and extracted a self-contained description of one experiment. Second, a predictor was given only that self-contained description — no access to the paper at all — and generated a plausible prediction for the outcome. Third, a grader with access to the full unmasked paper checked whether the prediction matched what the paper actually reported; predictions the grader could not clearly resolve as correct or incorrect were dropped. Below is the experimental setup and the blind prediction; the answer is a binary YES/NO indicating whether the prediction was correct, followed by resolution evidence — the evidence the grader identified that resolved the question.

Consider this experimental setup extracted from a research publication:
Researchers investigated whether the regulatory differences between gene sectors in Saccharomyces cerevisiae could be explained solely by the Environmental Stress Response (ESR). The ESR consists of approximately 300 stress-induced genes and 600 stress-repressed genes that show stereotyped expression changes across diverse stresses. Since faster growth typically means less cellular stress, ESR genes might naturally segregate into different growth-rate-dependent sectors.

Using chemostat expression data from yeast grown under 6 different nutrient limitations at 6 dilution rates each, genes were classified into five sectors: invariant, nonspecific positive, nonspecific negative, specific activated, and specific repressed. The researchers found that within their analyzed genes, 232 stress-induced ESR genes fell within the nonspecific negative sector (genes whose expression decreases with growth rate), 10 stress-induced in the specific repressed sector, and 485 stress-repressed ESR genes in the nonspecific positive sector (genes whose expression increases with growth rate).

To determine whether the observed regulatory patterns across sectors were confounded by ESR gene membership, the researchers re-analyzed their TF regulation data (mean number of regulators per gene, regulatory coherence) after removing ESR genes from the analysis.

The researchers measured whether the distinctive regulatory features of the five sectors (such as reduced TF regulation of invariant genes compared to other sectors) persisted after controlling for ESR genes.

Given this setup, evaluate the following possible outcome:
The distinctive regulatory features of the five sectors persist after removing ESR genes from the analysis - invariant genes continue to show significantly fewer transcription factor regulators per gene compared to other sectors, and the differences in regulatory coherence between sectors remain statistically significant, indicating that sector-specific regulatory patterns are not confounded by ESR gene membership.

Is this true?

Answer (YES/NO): YES